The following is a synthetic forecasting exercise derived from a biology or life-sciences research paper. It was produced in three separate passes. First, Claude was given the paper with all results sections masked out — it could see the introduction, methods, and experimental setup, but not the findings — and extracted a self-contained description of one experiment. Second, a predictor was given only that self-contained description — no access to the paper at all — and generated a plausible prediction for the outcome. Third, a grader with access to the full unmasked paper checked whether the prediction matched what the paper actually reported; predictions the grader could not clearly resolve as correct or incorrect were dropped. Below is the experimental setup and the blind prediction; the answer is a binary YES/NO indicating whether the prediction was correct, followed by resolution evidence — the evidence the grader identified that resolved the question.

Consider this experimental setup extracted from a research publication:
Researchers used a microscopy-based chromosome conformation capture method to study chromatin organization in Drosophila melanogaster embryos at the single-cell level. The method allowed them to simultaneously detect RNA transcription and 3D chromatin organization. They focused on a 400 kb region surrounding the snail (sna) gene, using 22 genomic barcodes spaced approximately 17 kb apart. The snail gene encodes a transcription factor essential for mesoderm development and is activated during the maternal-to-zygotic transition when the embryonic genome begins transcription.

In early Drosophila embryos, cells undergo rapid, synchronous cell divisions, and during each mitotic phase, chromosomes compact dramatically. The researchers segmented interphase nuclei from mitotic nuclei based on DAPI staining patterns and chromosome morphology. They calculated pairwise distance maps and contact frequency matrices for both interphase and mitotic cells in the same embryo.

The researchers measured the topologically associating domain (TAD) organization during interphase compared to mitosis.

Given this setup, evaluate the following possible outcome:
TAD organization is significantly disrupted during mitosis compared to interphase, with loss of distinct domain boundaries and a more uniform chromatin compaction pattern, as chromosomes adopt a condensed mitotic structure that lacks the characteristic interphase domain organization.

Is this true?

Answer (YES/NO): YES